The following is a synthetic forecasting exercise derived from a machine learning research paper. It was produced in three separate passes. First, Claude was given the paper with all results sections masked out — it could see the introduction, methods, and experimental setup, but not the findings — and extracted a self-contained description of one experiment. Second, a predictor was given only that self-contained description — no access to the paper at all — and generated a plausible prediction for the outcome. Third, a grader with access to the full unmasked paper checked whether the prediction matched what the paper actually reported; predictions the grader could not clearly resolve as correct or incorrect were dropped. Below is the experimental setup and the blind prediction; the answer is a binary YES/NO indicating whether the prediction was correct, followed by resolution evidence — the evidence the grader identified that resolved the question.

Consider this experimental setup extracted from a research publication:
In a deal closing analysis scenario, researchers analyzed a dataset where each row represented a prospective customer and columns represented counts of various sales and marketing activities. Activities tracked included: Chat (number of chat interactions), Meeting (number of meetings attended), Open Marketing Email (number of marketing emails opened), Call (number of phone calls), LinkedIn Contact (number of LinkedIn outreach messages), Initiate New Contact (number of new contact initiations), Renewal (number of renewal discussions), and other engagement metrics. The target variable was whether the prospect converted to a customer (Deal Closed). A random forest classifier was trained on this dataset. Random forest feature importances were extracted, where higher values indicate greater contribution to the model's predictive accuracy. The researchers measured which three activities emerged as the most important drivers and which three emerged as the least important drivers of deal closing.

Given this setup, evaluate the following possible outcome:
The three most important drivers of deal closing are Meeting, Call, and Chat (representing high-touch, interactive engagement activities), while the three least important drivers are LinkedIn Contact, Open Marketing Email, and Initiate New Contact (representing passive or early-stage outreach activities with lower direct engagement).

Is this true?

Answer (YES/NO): NO